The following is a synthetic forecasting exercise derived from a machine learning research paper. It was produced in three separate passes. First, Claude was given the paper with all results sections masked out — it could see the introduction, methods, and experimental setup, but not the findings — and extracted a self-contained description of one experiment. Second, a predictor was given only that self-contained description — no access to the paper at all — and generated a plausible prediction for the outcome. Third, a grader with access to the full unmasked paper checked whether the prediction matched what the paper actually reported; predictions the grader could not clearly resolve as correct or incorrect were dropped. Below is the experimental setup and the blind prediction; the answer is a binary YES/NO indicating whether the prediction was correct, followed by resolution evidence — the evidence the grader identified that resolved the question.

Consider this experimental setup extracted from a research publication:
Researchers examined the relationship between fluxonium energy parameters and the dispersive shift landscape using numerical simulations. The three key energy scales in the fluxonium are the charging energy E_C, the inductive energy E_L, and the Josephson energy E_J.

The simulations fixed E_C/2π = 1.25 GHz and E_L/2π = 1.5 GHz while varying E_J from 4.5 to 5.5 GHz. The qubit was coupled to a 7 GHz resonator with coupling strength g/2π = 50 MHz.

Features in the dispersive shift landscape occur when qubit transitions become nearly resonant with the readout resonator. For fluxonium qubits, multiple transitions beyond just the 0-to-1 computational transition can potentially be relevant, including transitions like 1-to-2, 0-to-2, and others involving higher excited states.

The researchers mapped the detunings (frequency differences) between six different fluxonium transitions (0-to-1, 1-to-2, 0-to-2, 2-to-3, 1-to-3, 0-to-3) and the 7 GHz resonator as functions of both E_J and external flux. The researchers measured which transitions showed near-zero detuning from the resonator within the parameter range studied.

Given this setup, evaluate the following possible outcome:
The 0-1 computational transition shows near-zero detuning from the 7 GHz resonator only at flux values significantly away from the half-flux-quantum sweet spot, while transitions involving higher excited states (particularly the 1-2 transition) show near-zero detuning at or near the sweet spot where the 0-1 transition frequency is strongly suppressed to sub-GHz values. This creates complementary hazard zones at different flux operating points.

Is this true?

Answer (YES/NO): NO